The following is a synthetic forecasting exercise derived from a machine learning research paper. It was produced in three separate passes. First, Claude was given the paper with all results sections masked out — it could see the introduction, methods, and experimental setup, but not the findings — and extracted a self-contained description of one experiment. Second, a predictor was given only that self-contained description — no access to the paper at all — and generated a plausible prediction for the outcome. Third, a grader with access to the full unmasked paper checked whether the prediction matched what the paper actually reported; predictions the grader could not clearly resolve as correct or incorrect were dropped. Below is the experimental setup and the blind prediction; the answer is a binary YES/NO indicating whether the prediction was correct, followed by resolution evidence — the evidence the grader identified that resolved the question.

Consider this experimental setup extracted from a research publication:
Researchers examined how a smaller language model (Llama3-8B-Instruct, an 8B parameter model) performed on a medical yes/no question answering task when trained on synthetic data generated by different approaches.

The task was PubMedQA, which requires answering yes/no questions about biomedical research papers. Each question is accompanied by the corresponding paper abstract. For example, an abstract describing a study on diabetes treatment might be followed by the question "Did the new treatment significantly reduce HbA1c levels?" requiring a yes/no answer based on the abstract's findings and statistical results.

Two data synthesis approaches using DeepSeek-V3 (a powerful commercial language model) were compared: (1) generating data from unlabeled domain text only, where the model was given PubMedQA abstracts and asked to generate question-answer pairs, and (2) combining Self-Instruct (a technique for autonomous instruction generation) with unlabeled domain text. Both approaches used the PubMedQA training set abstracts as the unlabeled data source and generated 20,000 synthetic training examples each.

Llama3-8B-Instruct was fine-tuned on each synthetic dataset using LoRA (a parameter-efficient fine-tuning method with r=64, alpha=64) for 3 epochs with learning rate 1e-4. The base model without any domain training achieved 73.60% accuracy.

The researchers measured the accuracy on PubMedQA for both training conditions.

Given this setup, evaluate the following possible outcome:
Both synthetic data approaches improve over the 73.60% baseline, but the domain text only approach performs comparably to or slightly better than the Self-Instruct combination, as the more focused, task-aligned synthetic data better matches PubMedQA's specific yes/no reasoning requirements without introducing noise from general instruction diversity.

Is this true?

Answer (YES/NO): NO